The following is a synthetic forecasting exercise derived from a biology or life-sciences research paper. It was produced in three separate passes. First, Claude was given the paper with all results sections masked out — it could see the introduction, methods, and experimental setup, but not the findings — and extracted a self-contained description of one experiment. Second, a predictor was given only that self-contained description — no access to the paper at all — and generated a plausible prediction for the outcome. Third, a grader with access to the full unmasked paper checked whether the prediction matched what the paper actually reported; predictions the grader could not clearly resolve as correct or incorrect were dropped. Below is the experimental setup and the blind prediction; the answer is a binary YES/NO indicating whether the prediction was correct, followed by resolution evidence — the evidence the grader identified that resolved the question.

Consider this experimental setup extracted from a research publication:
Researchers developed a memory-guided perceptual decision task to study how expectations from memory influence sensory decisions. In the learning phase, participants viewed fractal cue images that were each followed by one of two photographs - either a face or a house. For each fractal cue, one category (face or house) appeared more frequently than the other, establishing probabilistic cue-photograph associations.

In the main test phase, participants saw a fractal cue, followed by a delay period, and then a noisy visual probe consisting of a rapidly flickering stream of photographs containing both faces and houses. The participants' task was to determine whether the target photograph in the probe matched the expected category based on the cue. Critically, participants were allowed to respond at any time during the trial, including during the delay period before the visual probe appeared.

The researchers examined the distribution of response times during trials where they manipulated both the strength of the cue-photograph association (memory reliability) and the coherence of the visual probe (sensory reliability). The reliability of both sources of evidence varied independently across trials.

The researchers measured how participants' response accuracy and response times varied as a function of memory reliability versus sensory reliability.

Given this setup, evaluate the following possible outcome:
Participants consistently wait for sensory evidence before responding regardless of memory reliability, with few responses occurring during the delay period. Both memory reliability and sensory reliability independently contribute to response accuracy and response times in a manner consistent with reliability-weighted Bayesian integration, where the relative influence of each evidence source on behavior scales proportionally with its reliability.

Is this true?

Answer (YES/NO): NO